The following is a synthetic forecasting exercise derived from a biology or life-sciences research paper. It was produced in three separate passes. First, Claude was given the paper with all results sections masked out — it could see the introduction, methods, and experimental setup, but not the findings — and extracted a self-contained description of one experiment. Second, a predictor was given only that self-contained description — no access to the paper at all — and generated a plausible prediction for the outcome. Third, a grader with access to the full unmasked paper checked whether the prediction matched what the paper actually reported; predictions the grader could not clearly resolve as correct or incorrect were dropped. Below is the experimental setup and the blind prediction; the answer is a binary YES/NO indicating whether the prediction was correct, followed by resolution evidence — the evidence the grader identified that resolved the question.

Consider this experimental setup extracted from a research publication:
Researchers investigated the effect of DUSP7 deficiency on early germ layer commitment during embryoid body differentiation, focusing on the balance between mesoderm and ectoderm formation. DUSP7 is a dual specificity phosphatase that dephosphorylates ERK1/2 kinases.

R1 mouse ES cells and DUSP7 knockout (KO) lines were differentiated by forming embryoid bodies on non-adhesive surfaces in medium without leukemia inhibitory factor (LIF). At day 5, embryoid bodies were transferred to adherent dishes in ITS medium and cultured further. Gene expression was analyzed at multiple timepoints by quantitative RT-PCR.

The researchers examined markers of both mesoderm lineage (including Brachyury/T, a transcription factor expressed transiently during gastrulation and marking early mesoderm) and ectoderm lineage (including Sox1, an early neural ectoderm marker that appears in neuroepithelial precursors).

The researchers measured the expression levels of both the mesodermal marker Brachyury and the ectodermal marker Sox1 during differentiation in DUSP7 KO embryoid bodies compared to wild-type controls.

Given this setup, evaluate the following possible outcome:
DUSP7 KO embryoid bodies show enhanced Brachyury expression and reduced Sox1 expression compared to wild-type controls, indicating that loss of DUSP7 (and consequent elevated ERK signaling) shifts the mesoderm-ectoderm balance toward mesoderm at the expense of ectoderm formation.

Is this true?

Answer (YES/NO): NO